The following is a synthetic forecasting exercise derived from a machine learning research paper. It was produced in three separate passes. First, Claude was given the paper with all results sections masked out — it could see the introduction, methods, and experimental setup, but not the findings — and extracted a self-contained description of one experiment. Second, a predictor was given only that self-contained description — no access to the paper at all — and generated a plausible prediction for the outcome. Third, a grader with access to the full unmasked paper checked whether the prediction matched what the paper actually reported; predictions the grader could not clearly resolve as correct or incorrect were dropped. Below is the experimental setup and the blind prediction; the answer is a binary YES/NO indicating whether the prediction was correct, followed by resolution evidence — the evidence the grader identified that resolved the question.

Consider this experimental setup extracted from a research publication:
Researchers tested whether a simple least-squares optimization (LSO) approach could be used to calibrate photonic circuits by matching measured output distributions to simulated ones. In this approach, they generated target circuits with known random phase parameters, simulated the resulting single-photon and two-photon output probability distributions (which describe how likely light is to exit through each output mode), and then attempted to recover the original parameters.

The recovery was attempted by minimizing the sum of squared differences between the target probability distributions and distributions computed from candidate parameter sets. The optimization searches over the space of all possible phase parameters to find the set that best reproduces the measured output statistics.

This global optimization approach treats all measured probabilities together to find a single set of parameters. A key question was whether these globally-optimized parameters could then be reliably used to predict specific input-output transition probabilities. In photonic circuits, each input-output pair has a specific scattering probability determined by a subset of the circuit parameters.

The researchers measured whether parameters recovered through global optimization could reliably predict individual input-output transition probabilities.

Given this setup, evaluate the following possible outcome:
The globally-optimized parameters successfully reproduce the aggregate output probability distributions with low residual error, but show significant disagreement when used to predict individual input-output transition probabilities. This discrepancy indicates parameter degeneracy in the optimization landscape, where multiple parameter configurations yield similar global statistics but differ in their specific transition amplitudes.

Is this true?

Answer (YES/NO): YES